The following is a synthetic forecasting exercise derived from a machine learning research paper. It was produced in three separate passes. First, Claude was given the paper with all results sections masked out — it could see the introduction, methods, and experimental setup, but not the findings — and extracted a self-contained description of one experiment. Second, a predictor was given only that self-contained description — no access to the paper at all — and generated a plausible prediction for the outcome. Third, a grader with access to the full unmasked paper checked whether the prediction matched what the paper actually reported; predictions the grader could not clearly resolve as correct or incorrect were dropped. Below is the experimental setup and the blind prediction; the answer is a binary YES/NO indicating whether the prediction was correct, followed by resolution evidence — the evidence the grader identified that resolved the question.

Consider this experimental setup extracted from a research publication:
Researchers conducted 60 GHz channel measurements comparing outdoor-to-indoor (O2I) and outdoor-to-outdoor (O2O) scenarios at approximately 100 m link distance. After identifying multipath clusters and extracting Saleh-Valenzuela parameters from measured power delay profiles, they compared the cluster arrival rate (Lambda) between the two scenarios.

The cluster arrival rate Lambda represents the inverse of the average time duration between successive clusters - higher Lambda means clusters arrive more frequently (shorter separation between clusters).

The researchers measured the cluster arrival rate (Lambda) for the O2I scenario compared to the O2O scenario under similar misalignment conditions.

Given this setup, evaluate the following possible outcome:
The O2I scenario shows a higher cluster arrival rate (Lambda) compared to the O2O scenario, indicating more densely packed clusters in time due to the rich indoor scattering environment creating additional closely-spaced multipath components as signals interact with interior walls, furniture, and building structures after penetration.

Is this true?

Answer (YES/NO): NO